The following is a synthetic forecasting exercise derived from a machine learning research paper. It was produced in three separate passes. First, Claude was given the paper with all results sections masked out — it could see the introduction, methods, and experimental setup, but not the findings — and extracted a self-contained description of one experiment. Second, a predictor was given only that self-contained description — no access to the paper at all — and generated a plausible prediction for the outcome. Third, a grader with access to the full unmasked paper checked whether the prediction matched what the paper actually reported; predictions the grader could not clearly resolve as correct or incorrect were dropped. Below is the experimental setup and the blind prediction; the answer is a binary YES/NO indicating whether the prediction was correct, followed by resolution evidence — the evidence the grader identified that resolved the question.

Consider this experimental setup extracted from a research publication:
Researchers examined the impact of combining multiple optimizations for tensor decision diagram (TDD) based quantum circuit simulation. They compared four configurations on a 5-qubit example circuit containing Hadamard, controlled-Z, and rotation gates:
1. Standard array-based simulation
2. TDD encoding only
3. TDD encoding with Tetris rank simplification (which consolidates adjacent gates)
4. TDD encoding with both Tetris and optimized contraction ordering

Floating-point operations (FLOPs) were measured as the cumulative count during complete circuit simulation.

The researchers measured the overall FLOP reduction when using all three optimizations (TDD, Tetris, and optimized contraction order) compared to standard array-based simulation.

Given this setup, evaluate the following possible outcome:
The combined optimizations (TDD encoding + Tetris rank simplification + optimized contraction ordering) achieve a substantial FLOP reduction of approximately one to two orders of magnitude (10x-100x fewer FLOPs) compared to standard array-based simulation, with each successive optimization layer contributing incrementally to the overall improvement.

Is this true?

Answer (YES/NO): NO